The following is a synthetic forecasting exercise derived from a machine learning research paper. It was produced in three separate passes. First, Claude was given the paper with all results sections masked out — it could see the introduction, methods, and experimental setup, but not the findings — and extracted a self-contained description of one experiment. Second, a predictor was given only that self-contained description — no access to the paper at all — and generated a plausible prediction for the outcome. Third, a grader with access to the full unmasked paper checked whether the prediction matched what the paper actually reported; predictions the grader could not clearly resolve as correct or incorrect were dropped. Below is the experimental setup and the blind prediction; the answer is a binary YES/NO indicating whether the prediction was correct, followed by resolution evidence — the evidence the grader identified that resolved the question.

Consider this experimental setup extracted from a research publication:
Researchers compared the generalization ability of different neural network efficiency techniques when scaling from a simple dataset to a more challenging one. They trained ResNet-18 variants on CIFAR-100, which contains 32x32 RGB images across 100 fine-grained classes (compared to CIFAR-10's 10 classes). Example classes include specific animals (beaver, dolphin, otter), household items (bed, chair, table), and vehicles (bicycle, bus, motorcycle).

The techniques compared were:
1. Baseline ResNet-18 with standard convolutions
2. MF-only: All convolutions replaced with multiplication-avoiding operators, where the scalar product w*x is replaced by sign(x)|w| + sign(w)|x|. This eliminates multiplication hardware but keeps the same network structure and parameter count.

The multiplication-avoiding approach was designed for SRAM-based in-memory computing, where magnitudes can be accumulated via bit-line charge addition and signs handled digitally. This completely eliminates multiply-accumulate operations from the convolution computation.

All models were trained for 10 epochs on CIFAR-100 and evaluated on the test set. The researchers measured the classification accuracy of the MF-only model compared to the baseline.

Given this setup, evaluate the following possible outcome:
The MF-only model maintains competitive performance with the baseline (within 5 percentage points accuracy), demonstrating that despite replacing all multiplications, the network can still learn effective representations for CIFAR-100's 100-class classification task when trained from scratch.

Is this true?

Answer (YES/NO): NO